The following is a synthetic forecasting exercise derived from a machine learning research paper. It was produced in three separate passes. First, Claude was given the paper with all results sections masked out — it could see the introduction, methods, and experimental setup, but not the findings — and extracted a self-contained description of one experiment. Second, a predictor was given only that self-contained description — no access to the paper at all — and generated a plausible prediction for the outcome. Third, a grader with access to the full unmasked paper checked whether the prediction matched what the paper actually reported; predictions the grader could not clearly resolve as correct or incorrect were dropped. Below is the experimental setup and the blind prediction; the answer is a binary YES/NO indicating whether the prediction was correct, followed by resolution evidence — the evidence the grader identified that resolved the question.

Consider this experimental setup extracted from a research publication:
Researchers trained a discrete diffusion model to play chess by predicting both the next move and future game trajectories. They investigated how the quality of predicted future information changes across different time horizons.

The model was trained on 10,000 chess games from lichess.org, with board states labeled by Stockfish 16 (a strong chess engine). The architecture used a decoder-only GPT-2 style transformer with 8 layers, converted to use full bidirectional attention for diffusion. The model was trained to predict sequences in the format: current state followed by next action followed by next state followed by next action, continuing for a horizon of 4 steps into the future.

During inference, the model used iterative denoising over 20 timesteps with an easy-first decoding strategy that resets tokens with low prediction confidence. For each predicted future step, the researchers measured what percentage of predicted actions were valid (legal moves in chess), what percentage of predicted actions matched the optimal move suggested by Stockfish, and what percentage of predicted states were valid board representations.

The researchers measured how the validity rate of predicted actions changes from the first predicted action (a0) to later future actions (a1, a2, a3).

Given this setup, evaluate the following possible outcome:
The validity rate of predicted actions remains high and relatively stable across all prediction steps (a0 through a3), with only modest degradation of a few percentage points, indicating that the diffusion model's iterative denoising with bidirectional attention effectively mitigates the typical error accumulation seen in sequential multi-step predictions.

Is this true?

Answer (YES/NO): NO